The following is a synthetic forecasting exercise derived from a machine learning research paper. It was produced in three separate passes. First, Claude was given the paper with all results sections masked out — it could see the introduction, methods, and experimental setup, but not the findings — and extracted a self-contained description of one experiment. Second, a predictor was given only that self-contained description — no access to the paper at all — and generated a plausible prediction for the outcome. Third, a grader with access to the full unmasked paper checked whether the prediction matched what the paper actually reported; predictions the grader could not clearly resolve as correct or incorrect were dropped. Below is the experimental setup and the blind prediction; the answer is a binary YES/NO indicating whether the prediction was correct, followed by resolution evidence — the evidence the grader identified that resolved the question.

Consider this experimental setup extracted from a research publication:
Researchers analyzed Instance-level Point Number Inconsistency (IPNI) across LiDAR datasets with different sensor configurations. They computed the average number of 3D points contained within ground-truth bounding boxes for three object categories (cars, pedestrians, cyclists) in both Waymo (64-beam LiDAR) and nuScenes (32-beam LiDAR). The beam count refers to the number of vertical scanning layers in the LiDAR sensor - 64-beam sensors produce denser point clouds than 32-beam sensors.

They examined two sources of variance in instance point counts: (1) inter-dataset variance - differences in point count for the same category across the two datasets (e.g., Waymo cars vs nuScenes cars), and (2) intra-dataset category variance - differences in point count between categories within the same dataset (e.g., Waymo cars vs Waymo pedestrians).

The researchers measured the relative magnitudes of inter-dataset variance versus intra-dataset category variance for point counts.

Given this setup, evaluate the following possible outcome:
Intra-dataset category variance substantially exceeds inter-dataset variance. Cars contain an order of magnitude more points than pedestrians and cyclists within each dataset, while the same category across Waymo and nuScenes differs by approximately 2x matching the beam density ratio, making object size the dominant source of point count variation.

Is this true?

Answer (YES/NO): NO